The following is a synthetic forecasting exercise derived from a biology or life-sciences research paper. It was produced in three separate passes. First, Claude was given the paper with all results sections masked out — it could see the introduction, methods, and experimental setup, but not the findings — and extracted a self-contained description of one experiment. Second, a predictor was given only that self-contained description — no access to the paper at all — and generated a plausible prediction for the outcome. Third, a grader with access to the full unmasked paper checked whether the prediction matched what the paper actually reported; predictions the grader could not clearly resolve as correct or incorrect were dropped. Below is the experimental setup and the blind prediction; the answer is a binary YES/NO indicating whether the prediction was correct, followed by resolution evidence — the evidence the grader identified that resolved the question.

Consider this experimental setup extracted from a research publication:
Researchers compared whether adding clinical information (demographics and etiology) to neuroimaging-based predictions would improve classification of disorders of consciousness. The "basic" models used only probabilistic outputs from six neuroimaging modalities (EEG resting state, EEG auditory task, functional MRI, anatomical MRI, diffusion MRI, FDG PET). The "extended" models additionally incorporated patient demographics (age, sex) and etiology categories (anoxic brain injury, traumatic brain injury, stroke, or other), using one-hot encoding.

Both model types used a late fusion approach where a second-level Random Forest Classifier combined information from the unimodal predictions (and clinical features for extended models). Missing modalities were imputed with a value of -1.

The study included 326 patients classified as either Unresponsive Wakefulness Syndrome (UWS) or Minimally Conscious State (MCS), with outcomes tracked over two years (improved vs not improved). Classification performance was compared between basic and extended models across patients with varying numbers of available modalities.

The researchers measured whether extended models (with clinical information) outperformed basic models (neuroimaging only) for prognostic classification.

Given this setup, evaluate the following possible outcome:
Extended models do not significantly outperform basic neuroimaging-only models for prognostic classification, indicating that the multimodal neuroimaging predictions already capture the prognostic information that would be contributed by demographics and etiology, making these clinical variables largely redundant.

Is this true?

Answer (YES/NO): NO